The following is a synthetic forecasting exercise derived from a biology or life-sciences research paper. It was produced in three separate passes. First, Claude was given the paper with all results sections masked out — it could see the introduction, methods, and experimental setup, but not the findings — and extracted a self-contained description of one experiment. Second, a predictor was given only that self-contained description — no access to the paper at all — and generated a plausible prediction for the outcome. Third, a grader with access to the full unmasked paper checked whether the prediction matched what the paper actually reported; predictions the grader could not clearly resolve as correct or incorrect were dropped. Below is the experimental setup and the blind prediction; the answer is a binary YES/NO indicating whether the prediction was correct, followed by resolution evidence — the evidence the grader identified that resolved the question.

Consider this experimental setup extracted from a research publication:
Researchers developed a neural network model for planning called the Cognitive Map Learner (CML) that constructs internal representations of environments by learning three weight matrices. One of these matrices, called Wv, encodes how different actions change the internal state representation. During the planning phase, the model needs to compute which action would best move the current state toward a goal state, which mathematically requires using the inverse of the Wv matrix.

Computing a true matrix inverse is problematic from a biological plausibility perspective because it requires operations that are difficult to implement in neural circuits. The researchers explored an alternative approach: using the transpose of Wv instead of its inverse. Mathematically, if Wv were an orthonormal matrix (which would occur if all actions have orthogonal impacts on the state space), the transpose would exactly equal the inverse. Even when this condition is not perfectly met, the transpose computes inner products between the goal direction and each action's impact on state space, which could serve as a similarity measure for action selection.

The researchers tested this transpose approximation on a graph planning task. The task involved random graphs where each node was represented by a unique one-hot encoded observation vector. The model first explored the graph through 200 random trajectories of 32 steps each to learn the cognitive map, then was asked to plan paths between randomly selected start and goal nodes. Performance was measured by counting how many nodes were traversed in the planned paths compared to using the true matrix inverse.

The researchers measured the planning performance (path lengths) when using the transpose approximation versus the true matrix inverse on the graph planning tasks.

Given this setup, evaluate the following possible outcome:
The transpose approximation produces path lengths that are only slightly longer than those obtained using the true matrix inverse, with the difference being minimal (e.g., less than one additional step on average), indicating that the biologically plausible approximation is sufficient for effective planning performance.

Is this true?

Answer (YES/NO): YES